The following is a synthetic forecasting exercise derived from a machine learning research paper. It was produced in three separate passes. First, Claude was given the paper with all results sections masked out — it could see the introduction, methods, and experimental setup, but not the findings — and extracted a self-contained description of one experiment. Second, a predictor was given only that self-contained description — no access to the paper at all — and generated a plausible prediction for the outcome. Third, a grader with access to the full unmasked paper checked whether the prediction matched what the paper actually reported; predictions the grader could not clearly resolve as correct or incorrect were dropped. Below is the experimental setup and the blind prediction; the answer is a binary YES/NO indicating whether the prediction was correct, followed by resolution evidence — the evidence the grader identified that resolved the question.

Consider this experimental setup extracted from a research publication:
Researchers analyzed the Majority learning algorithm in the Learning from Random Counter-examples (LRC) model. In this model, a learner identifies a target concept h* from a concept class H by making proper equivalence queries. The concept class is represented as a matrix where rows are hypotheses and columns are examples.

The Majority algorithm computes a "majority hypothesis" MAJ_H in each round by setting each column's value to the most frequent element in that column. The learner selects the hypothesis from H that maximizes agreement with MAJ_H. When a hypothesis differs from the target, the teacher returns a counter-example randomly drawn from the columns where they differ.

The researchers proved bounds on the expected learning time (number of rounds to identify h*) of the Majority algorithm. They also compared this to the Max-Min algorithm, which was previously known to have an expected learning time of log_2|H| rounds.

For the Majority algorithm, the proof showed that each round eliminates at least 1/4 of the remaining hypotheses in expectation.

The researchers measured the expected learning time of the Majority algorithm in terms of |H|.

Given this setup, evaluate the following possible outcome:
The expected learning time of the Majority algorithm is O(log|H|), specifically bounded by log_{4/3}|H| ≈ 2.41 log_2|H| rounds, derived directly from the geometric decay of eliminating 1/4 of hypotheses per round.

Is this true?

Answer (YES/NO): YES